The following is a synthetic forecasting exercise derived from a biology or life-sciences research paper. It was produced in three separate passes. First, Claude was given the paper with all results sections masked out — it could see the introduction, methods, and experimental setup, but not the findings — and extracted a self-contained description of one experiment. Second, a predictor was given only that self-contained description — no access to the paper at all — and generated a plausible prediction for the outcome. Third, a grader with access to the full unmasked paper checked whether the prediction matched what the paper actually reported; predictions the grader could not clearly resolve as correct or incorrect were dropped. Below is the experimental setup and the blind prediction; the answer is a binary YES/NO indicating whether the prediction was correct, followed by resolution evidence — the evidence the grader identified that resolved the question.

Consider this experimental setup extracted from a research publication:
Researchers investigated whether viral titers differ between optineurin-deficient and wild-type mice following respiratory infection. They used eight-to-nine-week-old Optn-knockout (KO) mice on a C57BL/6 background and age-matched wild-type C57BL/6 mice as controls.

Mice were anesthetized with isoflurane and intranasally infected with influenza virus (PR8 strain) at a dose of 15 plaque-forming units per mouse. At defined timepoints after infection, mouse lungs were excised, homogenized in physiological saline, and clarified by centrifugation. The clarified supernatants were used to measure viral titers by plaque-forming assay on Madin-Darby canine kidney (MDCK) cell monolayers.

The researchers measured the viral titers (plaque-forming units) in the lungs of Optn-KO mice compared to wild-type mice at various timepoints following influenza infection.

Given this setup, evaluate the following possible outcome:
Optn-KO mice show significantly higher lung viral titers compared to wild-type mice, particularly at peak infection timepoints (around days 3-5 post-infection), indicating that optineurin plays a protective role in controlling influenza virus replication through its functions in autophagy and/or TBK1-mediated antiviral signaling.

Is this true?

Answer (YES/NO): NO